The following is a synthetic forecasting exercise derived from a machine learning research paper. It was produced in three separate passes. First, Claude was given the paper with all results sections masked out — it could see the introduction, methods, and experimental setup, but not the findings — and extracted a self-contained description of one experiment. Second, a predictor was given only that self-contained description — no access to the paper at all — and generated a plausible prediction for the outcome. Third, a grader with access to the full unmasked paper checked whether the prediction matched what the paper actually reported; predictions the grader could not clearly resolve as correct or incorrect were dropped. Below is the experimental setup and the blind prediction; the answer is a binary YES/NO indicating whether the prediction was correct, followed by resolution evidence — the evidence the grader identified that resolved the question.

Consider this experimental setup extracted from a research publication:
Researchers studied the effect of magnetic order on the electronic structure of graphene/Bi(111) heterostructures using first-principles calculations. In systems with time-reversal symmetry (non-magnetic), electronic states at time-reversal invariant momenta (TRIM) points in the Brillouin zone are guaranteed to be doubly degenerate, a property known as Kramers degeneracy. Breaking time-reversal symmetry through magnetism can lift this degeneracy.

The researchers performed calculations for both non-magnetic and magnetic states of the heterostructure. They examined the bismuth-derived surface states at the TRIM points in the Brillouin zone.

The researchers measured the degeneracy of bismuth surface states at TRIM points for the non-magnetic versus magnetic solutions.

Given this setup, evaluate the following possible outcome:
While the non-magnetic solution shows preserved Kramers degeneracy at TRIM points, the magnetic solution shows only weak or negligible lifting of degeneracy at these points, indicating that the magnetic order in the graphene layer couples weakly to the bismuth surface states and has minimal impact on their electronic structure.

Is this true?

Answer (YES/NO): NO